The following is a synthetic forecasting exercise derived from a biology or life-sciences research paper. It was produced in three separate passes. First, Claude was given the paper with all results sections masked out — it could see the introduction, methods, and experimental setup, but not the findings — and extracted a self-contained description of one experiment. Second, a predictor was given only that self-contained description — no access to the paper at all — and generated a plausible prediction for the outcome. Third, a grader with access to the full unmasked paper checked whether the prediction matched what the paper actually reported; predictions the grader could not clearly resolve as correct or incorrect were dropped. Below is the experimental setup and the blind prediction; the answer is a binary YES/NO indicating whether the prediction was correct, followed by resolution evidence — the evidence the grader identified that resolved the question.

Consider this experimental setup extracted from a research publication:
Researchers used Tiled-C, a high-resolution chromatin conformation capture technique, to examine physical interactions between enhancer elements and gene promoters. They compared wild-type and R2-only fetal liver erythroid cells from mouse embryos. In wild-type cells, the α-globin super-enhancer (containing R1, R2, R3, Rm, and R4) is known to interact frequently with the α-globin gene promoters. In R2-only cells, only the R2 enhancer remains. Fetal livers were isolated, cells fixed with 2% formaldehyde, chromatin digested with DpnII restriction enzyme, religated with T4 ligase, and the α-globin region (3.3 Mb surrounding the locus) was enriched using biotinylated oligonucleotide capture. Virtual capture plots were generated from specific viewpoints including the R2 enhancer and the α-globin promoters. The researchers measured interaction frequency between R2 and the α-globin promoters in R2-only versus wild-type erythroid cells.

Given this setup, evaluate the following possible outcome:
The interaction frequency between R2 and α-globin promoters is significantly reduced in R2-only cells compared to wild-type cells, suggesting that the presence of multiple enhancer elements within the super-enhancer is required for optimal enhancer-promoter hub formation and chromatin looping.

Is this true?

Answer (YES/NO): YES